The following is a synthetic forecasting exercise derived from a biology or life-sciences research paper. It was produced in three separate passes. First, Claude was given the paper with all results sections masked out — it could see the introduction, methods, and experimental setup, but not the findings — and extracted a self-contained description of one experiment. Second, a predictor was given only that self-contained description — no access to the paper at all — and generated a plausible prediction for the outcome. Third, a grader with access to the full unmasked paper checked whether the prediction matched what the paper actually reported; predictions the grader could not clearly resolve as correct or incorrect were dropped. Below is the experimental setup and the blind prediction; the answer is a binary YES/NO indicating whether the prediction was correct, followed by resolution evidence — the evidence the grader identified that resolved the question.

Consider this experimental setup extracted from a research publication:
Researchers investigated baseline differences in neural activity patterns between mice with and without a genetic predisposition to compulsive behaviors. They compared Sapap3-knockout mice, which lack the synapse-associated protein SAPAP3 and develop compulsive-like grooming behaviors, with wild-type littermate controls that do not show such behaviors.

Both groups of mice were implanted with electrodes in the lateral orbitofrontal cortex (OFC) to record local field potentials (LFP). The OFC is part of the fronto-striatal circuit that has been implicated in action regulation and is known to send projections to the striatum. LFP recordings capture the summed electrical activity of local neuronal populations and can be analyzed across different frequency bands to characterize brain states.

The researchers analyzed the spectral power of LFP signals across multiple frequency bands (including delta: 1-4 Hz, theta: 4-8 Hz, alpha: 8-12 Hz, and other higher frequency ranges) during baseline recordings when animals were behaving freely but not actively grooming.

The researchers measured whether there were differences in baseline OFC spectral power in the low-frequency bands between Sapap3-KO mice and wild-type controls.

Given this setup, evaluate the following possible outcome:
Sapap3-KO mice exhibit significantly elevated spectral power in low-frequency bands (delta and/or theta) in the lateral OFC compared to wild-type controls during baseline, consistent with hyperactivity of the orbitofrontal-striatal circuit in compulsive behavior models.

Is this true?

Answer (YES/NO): NO